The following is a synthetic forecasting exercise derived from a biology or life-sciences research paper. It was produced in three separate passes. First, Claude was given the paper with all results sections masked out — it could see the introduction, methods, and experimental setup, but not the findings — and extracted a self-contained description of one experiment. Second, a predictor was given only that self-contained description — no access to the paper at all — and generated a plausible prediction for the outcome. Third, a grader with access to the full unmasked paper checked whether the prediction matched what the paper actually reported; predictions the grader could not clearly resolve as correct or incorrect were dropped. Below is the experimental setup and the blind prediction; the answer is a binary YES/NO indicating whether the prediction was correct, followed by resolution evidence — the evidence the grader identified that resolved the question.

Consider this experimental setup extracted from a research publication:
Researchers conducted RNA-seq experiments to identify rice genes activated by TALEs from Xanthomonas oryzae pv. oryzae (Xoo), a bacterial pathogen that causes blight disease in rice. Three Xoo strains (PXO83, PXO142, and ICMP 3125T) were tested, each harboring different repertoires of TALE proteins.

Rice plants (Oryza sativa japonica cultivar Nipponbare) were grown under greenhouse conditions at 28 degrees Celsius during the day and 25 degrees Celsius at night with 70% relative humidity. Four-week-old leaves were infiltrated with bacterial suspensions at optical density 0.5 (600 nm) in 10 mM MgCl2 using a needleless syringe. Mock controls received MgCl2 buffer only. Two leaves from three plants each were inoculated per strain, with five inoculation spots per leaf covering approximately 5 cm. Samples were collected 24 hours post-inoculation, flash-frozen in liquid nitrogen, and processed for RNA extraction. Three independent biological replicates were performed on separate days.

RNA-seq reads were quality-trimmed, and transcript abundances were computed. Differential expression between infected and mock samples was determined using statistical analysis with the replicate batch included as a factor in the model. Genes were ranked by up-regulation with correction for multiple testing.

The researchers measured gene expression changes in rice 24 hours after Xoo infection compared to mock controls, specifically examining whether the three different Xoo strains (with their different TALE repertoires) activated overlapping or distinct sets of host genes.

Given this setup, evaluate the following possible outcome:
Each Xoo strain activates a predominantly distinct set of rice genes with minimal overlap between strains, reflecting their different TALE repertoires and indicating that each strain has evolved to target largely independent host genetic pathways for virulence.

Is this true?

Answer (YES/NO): NO